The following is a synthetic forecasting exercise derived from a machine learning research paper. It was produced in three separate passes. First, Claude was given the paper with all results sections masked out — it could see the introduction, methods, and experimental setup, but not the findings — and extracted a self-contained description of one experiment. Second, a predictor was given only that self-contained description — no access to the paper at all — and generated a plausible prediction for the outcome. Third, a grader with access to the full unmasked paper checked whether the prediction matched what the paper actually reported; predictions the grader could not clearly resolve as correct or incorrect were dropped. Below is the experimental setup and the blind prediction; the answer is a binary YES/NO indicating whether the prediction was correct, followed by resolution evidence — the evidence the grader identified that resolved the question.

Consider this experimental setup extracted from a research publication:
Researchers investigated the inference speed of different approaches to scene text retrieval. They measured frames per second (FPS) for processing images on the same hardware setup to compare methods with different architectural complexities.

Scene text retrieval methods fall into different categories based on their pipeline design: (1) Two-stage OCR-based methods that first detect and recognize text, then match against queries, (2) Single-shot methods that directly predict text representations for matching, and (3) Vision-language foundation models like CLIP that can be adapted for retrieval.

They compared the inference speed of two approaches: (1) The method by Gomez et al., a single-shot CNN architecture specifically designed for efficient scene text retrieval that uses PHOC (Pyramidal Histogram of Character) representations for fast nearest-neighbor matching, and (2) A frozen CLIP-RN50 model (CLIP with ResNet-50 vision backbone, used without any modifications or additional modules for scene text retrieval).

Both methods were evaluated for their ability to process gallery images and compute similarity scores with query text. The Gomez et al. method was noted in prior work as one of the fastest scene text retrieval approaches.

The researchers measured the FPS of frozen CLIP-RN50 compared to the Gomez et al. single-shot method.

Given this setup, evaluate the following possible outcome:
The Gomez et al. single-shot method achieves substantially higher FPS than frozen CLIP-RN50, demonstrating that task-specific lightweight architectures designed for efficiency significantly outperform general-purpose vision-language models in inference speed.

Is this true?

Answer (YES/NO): NO